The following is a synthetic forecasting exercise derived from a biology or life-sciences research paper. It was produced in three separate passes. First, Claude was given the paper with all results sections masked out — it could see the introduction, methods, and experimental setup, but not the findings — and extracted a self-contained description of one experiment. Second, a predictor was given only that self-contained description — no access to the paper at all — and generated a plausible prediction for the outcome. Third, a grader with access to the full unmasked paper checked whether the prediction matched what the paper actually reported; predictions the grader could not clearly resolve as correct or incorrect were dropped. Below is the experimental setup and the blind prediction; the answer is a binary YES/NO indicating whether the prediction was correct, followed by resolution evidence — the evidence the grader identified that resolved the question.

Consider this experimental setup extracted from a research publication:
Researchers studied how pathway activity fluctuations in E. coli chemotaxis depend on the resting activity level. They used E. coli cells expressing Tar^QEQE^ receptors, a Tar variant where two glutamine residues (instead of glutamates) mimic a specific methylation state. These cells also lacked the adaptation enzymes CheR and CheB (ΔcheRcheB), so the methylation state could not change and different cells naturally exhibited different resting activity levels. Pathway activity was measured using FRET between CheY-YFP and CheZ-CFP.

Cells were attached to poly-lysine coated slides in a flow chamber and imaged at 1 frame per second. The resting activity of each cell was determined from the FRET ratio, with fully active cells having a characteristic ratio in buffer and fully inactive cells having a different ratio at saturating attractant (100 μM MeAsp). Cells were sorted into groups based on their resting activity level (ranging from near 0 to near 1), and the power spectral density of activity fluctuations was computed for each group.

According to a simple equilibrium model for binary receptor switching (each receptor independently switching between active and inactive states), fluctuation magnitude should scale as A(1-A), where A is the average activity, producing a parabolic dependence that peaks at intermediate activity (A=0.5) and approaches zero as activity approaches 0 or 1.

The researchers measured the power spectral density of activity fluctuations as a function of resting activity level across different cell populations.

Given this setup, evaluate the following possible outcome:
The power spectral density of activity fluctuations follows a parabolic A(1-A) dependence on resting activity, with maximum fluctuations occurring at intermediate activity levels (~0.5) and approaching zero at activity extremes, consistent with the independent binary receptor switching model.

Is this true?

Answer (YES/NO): NO